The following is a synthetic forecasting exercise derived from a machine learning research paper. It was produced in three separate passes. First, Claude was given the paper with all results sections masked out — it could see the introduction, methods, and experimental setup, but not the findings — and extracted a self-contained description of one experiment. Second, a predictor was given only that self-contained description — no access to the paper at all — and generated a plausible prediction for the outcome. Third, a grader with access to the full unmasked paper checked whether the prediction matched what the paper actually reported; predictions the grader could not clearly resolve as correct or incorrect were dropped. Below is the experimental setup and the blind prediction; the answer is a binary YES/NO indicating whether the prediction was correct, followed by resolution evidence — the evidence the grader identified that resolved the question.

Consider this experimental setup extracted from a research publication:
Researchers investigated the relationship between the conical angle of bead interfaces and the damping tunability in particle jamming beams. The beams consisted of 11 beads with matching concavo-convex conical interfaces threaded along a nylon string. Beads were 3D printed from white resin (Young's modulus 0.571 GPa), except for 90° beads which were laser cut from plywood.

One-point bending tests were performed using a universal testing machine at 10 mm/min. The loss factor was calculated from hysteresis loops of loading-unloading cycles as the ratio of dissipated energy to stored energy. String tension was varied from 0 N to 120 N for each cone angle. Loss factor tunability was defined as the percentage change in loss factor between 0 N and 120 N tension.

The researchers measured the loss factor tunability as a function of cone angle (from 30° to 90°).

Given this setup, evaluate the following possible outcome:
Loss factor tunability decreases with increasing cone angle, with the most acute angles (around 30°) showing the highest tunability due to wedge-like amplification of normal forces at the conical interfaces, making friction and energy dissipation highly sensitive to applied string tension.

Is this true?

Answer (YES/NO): YES